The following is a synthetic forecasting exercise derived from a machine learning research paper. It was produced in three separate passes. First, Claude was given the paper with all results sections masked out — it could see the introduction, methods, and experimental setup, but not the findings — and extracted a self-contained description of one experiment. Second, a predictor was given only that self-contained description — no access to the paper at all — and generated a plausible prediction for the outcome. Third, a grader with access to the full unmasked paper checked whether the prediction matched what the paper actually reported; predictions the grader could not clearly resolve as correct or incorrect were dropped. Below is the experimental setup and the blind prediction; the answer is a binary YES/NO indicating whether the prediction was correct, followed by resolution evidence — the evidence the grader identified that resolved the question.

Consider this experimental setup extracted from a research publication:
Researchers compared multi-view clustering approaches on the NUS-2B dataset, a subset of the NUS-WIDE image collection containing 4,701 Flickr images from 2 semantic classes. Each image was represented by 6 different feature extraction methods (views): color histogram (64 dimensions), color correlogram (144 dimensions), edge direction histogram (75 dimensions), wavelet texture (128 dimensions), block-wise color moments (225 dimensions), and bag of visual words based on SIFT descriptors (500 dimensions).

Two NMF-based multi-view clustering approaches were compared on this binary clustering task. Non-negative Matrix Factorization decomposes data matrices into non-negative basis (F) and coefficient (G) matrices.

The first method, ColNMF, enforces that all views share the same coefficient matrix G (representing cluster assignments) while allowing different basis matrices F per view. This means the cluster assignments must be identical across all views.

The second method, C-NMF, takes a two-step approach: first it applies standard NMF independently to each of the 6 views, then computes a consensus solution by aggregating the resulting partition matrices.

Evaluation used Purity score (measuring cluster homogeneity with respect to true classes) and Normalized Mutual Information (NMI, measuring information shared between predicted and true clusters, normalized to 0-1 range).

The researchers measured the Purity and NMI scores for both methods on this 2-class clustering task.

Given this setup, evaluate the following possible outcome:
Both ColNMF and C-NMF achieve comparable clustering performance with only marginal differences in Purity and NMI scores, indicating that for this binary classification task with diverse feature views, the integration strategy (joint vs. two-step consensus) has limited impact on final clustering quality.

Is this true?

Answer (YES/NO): NO